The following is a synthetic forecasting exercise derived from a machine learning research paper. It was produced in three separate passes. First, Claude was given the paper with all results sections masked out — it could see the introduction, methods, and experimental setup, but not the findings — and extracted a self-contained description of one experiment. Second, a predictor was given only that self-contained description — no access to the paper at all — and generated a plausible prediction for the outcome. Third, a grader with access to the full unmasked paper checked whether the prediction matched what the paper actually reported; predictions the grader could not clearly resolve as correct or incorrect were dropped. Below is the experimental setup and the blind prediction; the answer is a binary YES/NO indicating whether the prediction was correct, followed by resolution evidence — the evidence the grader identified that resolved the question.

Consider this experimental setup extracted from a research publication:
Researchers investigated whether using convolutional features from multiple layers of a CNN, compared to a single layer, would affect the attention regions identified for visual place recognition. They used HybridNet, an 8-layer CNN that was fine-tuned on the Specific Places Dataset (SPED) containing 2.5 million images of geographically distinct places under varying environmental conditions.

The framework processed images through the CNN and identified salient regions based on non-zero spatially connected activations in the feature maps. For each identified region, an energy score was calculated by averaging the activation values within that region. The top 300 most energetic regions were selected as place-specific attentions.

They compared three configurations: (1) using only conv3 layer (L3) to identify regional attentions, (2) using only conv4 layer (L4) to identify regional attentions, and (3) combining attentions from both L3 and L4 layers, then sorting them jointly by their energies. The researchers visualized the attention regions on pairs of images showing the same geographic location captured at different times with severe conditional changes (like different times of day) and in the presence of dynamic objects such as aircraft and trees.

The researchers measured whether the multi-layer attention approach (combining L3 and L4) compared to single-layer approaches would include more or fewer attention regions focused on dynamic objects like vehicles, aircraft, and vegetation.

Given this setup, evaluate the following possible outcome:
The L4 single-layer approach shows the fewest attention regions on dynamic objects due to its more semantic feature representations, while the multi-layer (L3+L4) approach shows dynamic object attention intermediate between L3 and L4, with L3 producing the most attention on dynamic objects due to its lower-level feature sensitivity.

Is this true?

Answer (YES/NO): NO